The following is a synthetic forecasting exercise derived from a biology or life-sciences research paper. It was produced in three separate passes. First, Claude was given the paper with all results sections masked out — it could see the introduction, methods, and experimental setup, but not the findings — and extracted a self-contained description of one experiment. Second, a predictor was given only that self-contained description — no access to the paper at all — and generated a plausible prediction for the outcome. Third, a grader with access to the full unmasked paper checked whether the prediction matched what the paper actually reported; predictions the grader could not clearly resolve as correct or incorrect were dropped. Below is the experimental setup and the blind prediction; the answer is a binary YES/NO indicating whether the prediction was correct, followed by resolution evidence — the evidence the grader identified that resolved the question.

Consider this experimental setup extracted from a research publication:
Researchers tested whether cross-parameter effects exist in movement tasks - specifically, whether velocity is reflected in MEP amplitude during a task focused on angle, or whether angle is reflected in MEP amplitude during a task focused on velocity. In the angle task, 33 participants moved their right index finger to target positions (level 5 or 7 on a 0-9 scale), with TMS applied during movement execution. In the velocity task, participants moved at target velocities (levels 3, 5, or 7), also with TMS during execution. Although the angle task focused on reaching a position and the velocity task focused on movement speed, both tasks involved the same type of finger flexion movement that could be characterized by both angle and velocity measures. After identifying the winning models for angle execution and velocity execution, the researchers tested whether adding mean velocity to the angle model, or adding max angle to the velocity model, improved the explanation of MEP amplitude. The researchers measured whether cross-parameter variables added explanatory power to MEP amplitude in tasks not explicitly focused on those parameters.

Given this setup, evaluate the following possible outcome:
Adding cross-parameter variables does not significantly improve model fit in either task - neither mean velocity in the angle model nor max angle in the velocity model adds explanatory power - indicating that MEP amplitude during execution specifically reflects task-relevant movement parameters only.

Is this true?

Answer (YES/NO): YES